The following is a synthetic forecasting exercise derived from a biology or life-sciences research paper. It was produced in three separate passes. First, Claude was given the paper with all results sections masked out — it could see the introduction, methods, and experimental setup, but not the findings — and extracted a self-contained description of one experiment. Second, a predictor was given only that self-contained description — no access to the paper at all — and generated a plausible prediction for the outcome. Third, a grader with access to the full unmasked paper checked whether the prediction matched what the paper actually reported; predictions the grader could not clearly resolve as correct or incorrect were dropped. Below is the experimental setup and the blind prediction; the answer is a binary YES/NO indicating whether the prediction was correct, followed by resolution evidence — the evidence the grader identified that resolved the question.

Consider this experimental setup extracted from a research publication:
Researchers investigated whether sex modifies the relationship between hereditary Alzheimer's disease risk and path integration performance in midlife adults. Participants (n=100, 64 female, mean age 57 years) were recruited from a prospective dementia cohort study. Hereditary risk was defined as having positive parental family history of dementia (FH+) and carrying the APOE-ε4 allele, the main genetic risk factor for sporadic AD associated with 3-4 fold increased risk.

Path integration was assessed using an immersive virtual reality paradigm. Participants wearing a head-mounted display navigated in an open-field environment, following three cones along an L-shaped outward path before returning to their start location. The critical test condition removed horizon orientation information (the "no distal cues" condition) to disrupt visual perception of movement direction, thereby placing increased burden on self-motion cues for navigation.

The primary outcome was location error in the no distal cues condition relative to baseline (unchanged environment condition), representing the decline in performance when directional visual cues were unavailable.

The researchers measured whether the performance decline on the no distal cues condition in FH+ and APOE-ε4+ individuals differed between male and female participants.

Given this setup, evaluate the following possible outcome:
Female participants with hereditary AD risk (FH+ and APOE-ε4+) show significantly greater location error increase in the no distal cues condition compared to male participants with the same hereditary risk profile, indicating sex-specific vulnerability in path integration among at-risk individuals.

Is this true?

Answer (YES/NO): NO